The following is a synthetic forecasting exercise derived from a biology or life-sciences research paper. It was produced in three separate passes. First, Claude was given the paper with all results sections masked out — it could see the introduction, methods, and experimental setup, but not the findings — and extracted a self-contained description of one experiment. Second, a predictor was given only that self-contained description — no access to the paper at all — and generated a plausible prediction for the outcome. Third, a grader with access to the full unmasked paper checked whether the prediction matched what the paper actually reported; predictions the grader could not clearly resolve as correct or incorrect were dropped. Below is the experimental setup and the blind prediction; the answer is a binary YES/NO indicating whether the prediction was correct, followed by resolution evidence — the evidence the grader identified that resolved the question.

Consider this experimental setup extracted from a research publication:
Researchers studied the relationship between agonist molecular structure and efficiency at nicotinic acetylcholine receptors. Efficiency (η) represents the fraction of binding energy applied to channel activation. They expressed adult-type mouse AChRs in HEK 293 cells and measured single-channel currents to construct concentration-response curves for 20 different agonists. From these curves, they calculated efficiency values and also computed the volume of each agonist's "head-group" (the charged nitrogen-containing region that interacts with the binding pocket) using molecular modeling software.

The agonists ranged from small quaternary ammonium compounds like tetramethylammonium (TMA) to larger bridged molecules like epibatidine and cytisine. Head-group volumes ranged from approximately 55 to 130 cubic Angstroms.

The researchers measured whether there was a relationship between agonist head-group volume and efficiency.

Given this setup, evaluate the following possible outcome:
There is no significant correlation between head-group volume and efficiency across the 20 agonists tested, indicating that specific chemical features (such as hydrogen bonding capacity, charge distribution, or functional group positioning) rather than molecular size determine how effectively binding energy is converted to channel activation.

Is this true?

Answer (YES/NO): NO